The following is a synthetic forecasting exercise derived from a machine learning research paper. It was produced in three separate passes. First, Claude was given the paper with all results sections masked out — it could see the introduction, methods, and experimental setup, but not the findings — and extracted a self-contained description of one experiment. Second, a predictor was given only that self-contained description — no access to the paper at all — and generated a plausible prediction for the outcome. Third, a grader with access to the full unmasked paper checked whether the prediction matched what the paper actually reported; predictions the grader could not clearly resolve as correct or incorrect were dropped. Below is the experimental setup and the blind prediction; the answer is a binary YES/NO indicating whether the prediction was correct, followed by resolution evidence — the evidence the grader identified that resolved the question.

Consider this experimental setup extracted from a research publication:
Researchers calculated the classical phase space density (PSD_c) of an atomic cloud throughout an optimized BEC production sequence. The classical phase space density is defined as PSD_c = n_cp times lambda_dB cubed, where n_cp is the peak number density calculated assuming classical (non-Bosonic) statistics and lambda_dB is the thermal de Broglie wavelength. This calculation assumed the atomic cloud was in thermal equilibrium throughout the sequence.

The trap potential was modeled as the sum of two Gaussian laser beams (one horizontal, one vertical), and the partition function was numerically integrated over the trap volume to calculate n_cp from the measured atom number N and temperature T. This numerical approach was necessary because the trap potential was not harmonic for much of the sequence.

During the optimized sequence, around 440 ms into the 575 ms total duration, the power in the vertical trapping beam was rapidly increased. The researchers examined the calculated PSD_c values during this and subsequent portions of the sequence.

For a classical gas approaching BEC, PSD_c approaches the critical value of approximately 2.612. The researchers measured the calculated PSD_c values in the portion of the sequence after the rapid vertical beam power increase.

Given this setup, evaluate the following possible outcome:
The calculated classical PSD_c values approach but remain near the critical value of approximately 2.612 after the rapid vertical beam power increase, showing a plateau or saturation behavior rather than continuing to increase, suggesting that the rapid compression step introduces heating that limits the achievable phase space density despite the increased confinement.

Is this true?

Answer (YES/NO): NO